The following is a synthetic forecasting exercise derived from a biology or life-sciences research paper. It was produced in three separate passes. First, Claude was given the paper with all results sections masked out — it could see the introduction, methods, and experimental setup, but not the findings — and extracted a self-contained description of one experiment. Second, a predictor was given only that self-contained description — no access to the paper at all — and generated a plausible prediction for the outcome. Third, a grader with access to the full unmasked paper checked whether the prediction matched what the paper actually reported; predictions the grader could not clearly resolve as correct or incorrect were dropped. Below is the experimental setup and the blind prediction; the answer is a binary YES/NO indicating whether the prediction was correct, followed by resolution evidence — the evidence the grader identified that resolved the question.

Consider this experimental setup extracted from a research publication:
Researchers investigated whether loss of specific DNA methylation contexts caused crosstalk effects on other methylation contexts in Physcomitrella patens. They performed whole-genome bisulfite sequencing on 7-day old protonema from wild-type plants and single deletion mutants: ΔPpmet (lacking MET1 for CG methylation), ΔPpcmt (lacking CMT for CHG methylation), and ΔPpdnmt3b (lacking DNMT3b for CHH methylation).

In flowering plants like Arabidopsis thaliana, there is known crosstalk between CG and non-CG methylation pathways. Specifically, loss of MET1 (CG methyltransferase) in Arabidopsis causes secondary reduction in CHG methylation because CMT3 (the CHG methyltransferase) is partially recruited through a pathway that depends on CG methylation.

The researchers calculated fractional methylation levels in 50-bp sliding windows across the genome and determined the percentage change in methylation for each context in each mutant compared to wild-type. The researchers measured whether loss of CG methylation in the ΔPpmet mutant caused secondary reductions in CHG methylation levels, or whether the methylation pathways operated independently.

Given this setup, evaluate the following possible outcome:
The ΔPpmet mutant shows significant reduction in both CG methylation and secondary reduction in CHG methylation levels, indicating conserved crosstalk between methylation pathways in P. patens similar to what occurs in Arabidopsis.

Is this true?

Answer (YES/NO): NO